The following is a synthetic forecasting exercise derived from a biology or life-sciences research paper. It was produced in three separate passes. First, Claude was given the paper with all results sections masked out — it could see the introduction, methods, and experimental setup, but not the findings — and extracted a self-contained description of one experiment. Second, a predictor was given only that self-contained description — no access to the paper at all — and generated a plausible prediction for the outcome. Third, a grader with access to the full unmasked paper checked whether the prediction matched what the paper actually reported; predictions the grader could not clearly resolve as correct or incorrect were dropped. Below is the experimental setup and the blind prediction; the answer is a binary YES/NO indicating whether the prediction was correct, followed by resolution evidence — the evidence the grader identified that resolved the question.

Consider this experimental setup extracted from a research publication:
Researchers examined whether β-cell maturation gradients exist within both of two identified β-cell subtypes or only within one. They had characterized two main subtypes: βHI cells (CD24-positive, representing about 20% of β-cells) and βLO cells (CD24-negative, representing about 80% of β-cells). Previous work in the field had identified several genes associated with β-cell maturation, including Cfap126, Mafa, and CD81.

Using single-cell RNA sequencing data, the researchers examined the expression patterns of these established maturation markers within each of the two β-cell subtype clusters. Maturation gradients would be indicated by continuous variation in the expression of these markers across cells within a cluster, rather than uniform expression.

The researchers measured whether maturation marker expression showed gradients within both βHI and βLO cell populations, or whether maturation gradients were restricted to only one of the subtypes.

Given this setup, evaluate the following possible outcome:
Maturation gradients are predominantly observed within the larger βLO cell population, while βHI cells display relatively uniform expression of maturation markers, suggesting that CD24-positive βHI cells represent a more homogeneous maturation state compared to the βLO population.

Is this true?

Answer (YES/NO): NO